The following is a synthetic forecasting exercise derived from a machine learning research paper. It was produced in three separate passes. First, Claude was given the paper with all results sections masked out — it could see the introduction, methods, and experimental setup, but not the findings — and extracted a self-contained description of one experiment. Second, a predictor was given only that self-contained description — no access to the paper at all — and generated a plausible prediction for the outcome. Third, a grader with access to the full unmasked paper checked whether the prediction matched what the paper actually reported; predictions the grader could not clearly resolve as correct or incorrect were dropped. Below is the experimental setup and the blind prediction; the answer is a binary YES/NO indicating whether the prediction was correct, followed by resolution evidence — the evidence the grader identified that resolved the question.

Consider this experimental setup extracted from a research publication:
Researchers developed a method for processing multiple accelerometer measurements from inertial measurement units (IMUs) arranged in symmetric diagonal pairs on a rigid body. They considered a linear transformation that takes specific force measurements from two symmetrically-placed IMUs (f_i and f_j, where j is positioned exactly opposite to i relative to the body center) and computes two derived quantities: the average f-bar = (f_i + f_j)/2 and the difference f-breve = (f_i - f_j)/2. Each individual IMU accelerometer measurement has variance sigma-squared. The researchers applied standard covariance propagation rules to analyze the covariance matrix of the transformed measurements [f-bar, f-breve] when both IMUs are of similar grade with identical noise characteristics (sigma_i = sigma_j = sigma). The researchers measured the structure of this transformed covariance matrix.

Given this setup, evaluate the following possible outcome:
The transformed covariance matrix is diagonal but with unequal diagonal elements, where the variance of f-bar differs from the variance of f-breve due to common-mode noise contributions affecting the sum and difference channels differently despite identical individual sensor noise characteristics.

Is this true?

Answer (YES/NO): NO